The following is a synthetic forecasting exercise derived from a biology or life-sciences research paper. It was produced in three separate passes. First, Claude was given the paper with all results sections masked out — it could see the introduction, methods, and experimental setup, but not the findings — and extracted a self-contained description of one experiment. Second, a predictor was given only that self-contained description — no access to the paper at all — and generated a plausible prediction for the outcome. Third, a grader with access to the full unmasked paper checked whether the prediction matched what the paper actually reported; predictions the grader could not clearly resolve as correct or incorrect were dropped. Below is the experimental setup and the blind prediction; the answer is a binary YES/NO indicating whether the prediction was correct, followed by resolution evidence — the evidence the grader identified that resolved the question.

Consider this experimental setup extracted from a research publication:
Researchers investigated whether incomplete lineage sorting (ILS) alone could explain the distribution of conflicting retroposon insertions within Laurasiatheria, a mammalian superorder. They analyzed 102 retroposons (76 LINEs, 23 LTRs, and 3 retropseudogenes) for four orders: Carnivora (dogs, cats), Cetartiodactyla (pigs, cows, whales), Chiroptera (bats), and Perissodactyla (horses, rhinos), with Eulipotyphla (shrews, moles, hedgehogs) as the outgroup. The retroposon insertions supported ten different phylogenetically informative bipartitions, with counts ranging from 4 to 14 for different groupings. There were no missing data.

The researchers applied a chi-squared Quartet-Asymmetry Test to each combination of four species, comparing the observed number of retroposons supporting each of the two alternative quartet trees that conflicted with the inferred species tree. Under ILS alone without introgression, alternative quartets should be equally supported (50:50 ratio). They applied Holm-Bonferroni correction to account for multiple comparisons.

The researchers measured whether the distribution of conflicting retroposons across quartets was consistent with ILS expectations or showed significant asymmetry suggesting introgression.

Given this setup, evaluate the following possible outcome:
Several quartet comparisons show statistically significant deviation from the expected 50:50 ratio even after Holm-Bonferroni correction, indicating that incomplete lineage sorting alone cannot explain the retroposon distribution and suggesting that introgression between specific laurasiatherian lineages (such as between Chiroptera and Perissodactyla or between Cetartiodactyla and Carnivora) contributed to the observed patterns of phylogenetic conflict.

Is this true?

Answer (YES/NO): NO